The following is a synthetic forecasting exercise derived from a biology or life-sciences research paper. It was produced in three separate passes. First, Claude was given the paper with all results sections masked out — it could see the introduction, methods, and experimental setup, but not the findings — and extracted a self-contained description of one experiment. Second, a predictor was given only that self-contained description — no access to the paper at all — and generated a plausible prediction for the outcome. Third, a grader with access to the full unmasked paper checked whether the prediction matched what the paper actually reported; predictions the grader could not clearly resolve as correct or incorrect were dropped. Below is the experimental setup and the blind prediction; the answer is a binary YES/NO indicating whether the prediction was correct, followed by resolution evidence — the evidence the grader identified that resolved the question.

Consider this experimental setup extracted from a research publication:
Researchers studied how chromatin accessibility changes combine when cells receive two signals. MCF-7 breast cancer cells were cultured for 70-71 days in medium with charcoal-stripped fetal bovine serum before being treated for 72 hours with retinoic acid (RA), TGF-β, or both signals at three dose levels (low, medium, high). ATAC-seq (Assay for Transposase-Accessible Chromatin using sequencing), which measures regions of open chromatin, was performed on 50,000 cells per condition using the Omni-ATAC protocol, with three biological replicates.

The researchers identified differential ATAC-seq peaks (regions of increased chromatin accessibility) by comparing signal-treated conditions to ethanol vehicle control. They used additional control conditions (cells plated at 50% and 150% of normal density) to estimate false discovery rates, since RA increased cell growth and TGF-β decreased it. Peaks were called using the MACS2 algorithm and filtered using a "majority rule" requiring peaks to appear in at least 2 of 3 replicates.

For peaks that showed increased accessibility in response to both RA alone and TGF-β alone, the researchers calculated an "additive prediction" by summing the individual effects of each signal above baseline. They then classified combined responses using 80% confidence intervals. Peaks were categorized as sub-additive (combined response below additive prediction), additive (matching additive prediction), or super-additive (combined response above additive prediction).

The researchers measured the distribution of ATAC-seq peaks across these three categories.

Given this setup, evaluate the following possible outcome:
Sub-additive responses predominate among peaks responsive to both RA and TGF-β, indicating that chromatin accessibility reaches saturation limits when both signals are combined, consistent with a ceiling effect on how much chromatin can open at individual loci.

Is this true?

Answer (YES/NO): NO